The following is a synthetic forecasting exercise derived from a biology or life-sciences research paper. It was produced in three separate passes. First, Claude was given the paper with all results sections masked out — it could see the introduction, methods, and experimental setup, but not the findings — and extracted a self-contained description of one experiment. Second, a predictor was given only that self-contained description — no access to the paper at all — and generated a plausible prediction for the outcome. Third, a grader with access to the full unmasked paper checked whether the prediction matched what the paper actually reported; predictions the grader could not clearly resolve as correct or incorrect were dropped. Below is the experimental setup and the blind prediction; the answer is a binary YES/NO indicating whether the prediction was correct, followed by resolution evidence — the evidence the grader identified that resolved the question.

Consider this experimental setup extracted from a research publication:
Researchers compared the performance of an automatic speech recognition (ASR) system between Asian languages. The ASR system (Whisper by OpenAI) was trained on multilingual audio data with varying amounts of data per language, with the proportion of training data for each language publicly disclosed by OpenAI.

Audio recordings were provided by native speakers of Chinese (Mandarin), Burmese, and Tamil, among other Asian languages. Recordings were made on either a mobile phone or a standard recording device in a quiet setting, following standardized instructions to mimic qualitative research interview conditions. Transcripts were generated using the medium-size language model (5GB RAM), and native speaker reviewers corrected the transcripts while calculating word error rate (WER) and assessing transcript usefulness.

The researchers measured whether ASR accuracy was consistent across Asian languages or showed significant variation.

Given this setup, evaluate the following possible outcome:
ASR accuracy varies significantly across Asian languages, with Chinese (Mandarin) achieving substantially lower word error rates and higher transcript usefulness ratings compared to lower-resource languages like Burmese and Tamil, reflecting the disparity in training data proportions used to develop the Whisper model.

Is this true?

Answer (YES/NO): YES